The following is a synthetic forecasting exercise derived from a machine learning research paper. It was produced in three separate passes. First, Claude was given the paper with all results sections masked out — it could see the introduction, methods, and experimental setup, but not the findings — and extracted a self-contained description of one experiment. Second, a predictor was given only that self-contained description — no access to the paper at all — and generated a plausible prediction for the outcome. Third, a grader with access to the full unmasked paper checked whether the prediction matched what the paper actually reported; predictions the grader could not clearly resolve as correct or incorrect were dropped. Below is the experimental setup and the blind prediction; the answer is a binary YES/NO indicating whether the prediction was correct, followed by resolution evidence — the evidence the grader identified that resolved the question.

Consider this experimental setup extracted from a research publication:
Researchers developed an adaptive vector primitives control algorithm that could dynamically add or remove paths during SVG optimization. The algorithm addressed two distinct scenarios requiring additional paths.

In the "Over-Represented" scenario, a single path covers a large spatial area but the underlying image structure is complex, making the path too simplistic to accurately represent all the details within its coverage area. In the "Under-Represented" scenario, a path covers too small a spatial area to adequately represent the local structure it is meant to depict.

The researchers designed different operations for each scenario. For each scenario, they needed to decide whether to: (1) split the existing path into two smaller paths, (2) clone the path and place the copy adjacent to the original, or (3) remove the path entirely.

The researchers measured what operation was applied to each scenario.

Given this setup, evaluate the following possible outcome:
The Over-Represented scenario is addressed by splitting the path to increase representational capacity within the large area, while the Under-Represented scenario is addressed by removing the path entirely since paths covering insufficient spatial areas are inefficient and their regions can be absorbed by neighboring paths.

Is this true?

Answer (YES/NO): NO